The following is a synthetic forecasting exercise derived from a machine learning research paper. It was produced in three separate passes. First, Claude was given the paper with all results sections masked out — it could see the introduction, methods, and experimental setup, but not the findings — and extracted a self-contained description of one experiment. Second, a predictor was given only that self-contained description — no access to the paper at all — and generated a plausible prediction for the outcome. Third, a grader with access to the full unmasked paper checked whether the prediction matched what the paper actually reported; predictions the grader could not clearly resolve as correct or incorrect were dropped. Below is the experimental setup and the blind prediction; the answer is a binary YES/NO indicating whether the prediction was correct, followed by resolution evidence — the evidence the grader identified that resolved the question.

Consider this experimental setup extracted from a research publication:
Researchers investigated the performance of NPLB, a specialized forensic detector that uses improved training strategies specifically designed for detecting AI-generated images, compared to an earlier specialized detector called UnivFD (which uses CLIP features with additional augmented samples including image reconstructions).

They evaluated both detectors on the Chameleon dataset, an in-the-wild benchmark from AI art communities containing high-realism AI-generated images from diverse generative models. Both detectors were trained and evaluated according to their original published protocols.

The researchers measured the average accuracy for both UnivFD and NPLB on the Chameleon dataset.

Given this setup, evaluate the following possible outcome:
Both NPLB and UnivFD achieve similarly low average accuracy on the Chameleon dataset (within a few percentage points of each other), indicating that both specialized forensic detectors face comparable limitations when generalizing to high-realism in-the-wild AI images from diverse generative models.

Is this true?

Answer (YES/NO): NO